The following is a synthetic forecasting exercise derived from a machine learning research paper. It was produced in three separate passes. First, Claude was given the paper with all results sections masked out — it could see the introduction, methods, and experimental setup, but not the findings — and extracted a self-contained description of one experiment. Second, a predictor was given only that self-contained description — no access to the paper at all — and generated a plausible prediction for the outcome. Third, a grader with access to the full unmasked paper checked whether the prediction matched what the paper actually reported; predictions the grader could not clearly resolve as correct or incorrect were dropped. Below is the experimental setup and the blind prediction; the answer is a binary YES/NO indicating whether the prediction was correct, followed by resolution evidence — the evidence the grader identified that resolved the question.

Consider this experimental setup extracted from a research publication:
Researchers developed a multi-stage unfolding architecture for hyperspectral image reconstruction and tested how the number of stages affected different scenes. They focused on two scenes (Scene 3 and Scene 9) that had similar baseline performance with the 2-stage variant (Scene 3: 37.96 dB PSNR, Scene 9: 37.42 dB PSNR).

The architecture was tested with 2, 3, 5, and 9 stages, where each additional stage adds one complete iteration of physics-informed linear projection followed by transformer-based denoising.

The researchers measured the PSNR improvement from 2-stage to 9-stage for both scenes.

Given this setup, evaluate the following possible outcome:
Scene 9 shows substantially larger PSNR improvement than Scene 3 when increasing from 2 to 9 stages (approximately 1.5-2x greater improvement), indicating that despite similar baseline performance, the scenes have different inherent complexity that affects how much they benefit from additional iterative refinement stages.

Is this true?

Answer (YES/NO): NO